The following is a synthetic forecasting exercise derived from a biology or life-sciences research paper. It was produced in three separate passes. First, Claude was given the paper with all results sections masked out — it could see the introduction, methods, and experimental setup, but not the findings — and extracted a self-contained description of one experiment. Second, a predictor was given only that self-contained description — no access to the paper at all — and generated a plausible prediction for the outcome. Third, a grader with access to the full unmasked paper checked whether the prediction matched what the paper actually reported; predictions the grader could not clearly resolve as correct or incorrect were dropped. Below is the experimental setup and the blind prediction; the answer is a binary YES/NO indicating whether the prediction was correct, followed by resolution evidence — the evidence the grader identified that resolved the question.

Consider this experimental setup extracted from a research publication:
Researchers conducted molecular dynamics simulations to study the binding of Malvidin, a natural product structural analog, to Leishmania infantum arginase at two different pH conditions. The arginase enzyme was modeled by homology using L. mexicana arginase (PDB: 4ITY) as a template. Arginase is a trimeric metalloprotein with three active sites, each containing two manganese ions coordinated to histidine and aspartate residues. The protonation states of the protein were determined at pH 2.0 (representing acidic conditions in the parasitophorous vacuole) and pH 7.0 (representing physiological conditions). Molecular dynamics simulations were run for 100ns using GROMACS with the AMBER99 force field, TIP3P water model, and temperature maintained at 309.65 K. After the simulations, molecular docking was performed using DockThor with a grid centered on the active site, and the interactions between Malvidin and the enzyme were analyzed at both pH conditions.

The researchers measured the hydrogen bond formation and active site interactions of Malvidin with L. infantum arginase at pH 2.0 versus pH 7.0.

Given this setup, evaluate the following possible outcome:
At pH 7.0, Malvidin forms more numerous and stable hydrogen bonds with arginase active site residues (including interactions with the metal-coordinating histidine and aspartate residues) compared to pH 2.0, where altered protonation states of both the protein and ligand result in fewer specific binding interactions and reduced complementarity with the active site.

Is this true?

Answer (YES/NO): NO